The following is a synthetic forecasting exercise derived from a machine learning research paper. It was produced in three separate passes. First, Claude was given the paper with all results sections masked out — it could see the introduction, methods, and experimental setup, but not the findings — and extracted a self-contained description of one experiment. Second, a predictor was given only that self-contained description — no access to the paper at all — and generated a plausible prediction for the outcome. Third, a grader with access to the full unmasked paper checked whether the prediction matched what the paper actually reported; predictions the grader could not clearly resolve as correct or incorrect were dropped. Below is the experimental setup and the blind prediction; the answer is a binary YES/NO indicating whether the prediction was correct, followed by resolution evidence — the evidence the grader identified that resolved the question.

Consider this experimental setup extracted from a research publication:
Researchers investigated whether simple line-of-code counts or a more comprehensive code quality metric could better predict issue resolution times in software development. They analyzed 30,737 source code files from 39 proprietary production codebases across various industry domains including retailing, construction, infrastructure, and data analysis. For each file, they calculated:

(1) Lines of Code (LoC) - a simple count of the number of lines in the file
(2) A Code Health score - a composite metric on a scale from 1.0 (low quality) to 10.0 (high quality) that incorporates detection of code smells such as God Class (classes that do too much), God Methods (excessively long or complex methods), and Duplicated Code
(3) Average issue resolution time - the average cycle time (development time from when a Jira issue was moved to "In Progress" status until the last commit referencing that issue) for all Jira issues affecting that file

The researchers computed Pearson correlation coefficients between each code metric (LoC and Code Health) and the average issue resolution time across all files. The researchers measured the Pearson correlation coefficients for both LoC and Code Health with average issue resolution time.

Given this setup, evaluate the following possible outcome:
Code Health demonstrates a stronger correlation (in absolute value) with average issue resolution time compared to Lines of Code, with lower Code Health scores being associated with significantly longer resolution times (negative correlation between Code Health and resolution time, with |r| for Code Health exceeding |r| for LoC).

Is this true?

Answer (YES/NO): YES